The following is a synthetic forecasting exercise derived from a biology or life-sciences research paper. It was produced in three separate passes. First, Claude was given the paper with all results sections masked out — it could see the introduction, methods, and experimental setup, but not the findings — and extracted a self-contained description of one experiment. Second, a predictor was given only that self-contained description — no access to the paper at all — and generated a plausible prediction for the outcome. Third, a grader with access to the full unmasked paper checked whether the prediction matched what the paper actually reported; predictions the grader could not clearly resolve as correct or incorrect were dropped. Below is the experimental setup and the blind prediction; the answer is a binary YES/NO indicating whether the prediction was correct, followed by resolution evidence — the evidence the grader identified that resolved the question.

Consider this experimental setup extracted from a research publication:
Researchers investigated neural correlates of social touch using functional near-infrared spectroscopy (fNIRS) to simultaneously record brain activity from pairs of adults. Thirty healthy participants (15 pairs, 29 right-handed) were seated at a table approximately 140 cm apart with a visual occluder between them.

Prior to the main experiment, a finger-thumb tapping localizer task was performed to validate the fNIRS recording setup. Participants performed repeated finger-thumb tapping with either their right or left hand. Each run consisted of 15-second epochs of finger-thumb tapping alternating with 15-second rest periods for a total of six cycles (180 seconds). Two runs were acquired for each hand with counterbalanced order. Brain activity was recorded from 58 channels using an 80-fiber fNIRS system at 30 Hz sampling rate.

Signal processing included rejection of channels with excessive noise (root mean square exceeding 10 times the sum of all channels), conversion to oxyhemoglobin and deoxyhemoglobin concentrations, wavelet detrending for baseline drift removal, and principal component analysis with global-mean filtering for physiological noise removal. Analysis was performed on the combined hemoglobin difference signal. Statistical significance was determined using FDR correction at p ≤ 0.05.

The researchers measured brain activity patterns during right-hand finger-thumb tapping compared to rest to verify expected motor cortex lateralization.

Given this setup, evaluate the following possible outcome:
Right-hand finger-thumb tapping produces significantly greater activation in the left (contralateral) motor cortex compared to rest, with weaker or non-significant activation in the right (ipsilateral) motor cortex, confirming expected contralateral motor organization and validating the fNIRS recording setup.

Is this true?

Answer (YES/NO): YES